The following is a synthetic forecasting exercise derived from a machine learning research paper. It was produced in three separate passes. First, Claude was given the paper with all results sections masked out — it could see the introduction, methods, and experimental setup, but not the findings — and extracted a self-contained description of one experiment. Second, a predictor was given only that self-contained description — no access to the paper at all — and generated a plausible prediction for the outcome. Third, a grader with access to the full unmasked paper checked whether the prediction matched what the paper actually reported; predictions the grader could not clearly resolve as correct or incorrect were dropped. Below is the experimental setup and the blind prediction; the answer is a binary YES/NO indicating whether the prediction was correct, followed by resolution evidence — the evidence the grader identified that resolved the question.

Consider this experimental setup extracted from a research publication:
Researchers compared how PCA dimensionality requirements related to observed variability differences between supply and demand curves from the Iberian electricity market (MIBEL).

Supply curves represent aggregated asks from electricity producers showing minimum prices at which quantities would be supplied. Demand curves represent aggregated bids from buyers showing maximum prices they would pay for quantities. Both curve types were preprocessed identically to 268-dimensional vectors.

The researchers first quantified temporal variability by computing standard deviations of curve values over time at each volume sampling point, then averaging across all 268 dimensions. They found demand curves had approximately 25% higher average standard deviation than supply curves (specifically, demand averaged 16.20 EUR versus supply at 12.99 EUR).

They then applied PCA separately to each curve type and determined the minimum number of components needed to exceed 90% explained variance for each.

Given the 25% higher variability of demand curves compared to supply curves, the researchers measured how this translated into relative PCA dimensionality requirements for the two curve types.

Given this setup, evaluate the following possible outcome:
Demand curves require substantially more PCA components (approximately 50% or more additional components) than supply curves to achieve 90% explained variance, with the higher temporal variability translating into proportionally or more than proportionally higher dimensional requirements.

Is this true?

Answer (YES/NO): NO